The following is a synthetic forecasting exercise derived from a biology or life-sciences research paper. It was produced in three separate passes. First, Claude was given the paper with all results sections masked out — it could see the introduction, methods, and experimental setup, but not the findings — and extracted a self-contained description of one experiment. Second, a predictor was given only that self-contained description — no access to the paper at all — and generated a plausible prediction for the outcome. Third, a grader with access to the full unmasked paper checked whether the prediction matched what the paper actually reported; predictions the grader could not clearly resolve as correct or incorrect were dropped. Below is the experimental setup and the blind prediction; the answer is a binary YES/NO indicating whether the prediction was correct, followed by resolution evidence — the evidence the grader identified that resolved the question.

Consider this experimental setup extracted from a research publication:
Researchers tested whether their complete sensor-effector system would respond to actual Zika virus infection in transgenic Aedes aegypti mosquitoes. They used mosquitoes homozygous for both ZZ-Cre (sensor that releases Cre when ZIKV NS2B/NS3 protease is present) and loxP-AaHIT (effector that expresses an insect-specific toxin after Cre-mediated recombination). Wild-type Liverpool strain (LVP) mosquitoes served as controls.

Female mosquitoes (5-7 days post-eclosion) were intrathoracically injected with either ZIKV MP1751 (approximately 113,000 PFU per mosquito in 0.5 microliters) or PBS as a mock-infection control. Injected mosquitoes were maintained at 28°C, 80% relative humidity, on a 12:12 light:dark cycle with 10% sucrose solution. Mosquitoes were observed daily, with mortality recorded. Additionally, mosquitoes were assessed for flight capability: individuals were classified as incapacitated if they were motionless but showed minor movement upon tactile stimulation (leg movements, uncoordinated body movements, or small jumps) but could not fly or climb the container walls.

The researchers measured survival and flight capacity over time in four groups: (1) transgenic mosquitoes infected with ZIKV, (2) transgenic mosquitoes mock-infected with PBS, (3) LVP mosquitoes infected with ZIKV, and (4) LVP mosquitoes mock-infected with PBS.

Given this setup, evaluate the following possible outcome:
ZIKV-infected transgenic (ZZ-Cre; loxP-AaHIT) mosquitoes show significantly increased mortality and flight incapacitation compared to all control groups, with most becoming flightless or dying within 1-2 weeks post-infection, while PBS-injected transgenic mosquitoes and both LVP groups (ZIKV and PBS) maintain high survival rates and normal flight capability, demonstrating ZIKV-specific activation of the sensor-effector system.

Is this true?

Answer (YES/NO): YES